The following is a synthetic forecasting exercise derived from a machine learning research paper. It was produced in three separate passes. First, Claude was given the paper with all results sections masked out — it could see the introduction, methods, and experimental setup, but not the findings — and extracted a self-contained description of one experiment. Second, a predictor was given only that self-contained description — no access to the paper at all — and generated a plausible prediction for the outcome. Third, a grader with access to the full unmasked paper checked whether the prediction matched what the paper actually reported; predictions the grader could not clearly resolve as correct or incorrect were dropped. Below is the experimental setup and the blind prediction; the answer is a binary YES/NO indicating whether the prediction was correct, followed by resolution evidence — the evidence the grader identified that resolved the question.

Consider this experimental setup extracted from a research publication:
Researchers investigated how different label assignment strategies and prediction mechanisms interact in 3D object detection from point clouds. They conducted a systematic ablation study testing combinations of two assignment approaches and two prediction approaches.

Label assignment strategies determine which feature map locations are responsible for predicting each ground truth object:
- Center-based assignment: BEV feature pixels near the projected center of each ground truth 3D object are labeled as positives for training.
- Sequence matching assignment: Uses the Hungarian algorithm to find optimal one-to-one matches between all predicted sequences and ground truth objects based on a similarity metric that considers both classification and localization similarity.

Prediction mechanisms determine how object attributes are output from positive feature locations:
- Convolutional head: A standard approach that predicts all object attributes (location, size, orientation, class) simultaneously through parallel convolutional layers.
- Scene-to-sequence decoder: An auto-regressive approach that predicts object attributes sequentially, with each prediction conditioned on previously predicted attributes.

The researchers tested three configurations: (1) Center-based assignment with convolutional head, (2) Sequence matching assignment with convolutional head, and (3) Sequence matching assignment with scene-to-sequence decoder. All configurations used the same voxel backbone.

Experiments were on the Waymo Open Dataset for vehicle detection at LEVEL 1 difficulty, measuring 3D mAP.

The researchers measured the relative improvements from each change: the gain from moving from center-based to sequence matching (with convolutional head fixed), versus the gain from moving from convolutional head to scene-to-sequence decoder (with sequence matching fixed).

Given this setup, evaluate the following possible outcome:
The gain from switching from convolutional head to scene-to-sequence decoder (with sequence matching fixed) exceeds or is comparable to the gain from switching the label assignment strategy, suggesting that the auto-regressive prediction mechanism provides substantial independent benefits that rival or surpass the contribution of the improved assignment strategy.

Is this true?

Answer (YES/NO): NO